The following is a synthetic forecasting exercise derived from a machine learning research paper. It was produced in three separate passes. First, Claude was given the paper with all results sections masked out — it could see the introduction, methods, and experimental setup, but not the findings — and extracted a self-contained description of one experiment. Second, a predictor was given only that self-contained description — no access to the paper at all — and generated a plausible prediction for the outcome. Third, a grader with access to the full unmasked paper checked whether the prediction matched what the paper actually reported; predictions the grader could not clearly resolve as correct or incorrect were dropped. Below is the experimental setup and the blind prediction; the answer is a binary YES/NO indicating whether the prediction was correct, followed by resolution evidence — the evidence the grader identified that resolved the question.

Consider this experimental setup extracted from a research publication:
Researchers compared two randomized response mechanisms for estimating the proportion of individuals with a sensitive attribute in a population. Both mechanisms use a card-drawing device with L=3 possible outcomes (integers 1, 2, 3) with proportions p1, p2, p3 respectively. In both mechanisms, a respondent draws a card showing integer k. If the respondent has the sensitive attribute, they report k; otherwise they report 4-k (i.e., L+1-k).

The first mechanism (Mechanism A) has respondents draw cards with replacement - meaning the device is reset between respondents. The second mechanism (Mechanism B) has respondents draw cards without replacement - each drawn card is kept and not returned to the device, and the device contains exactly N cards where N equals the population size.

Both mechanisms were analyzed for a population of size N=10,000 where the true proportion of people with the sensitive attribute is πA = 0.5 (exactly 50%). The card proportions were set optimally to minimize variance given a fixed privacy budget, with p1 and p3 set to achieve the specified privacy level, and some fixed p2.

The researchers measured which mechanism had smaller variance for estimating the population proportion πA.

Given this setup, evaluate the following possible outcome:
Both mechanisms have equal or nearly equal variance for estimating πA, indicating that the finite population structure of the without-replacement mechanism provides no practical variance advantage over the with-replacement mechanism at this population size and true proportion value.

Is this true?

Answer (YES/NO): NO